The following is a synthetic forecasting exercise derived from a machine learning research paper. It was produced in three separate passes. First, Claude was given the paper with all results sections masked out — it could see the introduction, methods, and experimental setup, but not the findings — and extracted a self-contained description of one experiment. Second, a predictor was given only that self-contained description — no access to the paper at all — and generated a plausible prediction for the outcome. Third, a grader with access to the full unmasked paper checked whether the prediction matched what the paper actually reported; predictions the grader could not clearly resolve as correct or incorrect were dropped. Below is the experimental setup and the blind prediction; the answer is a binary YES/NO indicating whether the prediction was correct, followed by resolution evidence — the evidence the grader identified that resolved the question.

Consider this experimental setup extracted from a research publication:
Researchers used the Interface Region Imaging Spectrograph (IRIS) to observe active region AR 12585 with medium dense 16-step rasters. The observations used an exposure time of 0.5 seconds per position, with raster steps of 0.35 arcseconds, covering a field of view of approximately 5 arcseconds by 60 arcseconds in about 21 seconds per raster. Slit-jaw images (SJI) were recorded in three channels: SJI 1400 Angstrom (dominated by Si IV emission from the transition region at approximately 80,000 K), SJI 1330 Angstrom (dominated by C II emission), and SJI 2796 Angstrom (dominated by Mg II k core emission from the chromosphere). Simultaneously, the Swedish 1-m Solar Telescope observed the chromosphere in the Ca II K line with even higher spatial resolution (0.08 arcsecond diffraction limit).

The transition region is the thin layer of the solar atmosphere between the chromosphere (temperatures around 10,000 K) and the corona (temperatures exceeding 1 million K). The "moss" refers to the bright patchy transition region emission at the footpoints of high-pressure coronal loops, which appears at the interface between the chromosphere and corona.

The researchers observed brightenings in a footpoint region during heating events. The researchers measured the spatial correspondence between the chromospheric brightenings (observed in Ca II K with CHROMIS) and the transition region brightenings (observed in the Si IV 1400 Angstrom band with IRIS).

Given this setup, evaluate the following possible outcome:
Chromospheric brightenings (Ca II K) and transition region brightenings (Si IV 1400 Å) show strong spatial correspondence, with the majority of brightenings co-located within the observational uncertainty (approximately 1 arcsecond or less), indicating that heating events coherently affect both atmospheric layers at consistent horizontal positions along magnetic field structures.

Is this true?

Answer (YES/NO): YES